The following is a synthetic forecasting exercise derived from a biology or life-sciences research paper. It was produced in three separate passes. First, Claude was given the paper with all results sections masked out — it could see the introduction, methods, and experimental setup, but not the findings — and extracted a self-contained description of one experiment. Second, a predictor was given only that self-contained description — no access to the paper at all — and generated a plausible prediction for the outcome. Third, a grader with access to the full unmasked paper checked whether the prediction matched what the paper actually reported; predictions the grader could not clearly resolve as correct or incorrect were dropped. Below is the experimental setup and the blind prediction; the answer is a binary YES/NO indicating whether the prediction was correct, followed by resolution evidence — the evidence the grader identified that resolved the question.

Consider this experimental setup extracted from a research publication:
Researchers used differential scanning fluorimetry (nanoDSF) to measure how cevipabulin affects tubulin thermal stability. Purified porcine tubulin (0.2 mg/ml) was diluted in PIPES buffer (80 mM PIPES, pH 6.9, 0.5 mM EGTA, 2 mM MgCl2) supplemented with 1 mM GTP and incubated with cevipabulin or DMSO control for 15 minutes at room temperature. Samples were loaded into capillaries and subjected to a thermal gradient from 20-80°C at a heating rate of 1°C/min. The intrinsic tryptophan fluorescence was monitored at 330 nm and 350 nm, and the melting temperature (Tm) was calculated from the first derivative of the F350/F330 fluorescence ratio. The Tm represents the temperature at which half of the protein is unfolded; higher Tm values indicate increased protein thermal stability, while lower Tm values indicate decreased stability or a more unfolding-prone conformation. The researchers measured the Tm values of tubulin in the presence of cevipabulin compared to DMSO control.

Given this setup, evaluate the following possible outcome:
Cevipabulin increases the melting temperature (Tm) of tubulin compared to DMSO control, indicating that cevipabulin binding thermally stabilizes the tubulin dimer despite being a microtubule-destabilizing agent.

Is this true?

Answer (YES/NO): NO